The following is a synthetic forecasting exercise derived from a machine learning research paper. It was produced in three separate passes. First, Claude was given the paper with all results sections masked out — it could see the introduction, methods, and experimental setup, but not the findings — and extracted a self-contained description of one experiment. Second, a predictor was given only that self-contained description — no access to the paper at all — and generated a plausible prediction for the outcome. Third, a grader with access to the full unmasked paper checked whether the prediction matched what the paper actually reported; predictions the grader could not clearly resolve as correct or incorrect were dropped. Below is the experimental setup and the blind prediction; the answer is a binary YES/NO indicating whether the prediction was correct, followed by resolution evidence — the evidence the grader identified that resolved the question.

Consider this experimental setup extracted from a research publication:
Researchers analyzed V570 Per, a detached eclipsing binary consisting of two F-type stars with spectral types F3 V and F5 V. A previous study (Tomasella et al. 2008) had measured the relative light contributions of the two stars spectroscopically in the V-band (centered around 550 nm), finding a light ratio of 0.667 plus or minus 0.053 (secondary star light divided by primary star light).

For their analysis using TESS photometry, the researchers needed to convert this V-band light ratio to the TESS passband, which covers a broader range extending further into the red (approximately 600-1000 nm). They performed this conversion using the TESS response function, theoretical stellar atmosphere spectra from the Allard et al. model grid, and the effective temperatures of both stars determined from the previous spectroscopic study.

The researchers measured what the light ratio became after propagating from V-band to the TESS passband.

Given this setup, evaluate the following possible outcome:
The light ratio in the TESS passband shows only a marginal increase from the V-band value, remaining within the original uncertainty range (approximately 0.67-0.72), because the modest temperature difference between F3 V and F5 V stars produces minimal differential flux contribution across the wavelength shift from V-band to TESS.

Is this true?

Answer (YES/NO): NO